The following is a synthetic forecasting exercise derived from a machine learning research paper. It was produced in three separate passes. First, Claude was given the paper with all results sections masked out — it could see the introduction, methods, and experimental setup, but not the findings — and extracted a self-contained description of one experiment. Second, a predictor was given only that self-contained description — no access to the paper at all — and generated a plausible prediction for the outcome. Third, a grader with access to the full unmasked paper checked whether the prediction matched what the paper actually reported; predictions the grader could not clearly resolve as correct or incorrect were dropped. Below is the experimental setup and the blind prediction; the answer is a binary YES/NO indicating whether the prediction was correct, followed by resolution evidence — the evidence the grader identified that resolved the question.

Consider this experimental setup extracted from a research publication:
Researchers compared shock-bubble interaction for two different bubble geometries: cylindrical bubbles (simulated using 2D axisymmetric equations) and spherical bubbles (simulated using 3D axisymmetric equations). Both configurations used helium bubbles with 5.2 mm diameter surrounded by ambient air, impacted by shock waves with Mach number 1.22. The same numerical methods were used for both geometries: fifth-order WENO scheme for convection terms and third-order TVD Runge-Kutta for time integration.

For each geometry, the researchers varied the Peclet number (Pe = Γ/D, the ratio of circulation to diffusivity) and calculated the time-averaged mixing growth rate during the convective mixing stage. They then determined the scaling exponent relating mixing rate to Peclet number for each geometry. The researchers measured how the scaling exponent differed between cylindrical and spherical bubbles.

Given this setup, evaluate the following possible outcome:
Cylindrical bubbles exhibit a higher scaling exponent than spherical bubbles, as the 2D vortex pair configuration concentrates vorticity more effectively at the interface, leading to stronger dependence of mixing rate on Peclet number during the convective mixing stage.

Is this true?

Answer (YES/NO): NO